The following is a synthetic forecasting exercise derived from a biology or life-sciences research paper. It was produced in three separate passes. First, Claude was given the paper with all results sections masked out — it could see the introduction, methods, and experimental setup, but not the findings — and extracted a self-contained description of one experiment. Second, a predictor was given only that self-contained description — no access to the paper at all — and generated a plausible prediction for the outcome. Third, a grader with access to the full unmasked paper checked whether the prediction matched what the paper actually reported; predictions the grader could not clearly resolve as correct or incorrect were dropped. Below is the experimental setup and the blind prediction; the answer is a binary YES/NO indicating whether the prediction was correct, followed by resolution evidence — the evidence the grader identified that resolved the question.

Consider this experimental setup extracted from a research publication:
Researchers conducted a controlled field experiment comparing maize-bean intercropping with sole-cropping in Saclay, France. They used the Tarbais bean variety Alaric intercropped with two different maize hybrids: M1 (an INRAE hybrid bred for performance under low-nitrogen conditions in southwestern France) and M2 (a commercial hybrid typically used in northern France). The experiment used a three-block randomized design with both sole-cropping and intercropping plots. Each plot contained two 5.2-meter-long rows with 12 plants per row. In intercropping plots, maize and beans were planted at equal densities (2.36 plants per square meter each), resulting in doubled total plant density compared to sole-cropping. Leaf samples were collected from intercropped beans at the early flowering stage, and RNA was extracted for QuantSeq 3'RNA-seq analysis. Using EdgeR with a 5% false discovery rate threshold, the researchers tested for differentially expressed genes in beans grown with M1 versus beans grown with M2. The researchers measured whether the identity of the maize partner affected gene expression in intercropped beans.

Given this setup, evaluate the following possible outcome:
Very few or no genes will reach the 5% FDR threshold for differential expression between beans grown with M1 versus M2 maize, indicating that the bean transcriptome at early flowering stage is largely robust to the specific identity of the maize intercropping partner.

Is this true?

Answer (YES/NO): YES